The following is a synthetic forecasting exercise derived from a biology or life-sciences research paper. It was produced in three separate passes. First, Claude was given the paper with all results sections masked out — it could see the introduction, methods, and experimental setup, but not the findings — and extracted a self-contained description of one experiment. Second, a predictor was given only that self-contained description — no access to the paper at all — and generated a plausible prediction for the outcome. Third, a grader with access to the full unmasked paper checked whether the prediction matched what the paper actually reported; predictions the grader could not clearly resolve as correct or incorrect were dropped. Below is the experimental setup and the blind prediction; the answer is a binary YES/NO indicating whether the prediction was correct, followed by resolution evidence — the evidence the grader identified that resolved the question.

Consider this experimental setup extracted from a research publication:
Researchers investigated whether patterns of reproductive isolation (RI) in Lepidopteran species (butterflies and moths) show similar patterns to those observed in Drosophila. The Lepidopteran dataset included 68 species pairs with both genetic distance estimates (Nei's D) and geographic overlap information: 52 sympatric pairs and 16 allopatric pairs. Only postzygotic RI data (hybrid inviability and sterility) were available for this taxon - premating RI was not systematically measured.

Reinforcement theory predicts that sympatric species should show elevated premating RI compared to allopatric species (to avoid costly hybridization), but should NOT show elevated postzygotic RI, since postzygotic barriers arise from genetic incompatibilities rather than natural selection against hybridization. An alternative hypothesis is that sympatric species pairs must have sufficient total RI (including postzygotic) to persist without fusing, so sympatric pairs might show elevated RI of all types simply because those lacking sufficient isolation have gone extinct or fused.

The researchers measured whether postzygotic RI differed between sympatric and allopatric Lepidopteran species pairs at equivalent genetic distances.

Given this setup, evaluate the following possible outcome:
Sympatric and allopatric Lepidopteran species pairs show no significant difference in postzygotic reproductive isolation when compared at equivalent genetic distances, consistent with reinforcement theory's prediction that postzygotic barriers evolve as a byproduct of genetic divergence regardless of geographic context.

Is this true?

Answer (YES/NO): NO